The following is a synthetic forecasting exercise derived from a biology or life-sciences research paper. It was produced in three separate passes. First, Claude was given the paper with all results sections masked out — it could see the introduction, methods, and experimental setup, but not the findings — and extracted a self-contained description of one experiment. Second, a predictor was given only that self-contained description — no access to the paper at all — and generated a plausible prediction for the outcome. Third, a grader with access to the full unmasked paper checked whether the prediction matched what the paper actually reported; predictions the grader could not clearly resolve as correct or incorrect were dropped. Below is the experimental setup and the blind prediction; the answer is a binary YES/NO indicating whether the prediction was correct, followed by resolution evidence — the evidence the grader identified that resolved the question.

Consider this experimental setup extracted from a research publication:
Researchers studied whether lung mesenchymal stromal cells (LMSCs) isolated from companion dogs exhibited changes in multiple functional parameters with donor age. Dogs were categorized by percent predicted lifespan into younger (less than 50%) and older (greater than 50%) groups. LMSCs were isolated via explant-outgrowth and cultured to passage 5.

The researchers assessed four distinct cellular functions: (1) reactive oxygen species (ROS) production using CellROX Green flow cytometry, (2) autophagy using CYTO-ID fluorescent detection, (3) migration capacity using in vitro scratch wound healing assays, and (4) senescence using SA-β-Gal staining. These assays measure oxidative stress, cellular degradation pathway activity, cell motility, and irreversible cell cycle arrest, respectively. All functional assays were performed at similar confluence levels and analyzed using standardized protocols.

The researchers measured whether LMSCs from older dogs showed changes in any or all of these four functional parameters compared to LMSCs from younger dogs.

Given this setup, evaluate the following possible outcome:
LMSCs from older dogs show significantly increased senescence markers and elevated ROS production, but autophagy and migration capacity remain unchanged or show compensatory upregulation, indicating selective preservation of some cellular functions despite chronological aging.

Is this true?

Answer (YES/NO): NO